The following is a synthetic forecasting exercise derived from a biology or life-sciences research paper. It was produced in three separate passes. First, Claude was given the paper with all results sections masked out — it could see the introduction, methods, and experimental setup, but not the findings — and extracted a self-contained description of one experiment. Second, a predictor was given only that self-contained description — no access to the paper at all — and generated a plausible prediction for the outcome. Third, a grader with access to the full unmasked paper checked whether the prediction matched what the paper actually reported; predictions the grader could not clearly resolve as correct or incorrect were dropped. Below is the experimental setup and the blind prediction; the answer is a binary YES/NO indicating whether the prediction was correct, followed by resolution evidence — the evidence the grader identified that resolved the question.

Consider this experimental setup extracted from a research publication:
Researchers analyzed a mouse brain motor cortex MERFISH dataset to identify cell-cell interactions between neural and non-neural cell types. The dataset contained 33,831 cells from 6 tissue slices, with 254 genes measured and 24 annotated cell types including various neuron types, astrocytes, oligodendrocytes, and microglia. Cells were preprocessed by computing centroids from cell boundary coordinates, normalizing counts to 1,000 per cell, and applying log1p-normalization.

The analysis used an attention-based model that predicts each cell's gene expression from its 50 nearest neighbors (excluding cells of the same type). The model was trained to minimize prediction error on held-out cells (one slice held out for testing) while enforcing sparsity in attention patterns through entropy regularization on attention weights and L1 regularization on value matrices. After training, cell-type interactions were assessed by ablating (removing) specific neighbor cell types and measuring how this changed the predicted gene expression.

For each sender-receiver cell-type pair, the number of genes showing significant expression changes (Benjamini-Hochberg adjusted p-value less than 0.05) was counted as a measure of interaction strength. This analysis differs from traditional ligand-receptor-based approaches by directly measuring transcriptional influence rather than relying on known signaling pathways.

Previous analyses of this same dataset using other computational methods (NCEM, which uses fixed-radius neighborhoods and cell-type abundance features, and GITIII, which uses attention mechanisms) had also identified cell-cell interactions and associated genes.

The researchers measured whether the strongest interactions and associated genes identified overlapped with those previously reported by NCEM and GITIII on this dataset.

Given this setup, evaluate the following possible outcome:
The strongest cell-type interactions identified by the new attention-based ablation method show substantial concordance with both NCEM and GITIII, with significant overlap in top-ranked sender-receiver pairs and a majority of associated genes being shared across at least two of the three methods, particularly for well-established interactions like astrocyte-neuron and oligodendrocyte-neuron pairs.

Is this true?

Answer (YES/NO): NO